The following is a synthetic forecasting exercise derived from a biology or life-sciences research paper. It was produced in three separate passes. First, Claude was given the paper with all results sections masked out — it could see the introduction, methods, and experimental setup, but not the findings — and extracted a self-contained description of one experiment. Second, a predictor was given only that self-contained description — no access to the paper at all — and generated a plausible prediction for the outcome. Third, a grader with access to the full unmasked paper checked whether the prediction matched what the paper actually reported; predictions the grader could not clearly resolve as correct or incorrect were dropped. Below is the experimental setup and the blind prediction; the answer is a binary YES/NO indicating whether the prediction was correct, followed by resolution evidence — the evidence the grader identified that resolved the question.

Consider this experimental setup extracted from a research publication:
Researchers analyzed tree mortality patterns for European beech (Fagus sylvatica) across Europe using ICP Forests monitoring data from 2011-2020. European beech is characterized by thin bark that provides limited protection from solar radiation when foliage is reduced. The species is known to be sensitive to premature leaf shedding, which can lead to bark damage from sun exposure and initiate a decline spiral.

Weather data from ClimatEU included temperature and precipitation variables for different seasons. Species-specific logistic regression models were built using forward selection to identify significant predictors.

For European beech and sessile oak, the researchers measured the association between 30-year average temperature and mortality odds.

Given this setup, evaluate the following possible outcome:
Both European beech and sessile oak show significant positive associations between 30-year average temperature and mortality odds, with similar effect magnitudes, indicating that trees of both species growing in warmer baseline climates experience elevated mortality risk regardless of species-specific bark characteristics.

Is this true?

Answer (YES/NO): NO